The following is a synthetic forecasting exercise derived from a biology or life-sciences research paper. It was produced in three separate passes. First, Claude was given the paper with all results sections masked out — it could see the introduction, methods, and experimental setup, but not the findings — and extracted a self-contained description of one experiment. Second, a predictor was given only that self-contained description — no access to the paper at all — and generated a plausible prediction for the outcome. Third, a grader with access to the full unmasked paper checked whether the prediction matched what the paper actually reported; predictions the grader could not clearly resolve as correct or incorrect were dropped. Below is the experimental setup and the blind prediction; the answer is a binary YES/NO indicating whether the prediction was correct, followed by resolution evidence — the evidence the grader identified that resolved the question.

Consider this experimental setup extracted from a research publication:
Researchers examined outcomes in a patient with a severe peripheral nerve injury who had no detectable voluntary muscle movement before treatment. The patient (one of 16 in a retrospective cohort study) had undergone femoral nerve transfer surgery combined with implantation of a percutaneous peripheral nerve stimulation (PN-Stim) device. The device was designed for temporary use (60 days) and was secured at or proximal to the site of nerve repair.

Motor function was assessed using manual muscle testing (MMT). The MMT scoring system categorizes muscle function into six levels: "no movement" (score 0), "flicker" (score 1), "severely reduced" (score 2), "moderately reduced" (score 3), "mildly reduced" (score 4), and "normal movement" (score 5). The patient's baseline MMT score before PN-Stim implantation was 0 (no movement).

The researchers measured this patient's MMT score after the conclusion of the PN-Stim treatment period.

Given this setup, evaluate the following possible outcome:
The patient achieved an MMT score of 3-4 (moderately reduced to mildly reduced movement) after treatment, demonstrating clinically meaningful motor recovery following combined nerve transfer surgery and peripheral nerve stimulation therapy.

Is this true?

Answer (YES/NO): NO